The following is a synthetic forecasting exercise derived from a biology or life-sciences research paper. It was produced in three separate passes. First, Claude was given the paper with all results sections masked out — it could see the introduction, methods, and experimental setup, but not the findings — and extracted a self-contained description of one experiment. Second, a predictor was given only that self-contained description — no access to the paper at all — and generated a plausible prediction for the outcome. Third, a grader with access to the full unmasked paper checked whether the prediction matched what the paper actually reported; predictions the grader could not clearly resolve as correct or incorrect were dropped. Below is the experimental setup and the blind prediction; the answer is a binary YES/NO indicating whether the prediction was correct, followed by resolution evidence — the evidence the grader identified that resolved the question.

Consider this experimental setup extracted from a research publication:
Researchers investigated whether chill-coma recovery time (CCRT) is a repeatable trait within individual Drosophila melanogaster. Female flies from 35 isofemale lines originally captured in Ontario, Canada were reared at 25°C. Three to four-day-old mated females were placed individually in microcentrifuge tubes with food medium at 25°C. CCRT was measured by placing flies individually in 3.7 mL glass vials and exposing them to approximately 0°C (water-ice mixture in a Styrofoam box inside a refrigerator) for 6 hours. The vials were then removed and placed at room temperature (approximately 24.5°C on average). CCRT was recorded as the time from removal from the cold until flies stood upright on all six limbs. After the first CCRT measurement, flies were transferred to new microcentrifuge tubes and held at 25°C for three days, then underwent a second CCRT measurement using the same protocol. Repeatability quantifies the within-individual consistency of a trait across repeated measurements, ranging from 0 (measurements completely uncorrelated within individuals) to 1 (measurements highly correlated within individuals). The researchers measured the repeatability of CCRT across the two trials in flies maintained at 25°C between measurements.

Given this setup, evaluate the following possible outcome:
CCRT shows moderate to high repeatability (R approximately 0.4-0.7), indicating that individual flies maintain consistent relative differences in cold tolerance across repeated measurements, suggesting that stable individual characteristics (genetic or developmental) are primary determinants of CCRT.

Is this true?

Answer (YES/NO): NO